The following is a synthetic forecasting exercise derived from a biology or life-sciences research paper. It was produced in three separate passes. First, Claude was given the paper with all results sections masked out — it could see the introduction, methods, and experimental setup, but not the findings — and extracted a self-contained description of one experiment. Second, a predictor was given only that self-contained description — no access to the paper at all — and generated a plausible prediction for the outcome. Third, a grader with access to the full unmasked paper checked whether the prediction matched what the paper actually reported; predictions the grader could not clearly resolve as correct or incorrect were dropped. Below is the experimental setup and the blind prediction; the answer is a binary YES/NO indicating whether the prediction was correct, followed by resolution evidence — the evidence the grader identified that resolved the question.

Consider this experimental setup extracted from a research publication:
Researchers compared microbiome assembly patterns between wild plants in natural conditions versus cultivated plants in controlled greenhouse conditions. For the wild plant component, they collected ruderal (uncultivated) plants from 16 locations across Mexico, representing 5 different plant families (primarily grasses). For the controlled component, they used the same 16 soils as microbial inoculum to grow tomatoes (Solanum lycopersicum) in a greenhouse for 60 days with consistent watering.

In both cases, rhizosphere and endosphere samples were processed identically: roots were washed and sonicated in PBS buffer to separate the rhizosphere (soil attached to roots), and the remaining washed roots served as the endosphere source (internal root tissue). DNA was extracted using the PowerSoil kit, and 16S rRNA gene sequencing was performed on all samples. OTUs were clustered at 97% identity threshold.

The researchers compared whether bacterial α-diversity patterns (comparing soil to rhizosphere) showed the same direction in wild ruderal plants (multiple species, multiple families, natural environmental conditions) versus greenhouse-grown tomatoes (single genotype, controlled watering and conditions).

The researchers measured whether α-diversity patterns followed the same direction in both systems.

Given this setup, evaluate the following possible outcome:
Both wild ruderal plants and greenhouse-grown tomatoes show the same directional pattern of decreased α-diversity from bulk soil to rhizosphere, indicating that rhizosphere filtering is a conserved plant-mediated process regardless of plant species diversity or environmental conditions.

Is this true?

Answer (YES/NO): NO